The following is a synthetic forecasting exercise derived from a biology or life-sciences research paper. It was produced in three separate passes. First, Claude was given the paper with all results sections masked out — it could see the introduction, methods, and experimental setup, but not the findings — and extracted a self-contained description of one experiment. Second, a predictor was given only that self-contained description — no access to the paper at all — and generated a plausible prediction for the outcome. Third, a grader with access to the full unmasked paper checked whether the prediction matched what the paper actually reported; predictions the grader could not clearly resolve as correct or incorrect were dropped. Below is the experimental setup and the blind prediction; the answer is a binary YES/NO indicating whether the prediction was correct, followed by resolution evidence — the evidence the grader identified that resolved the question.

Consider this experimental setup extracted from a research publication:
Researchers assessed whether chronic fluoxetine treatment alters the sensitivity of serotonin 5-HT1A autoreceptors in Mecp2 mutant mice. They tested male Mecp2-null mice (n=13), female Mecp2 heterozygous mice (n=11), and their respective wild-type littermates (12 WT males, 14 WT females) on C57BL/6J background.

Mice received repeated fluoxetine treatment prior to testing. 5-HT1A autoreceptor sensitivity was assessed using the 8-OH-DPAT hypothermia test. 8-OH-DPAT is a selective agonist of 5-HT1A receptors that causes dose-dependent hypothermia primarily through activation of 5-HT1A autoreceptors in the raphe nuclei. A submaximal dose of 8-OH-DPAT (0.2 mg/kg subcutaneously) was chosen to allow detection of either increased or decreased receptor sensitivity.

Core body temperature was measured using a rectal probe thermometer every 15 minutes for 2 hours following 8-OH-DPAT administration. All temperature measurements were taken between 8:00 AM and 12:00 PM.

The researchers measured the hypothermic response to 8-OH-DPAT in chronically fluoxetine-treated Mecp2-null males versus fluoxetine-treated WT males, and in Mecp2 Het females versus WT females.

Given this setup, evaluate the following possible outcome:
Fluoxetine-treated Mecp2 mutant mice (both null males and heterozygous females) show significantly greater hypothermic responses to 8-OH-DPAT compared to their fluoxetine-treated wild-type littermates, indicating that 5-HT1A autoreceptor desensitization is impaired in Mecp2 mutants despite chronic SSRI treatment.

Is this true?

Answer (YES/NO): NO